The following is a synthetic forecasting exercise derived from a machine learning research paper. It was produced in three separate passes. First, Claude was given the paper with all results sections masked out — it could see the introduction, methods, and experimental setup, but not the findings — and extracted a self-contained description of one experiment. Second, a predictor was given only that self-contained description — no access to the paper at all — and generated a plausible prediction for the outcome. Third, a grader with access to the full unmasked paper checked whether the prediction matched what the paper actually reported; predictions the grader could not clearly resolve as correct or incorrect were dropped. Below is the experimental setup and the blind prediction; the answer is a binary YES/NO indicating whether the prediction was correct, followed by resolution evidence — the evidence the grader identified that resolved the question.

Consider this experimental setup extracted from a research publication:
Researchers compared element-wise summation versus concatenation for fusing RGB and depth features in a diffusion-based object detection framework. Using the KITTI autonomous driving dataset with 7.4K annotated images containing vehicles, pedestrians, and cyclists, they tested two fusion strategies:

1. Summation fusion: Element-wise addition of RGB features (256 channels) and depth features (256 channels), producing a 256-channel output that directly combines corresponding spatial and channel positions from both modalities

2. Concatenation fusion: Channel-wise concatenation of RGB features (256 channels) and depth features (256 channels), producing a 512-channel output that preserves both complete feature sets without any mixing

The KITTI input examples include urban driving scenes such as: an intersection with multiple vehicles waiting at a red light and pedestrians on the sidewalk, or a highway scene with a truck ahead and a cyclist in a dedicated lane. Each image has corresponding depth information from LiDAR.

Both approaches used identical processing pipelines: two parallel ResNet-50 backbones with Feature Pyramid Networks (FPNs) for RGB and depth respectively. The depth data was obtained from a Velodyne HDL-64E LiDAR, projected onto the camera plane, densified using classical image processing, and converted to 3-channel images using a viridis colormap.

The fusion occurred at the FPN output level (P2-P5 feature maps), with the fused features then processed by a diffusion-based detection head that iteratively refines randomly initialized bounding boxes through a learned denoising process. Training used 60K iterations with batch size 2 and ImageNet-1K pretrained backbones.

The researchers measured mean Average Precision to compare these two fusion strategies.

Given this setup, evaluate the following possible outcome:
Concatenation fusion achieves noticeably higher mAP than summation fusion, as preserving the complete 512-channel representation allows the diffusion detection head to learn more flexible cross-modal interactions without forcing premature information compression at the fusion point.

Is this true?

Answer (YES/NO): YES